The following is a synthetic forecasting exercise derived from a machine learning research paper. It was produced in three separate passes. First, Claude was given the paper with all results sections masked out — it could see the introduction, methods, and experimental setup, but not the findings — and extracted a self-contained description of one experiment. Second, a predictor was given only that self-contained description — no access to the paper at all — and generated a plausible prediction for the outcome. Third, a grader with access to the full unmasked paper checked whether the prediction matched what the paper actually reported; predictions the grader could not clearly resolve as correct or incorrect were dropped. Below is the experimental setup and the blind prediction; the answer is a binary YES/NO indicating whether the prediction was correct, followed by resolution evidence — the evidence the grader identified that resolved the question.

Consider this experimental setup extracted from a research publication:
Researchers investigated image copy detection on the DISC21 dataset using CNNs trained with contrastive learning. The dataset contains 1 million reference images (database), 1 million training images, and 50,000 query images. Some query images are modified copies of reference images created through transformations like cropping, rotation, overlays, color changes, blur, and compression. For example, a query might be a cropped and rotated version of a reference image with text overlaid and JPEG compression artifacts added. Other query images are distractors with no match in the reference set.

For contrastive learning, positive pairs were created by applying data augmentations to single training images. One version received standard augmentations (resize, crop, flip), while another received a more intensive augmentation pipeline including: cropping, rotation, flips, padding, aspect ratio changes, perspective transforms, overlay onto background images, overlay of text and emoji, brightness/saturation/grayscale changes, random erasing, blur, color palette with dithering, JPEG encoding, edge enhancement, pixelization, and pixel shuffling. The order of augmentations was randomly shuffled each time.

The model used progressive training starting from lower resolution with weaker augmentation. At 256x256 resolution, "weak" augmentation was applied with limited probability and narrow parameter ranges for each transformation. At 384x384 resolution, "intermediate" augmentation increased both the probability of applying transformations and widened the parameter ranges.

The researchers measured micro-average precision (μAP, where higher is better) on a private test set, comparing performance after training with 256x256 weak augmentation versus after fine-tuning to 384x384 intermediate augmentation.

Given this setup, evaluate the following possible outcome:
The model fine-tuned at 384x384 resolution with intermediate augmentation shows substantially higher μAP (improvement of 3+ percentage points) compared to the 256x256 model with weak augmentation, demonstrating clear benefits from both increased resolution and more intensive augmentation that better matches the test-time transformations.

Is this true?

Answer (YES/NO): YES